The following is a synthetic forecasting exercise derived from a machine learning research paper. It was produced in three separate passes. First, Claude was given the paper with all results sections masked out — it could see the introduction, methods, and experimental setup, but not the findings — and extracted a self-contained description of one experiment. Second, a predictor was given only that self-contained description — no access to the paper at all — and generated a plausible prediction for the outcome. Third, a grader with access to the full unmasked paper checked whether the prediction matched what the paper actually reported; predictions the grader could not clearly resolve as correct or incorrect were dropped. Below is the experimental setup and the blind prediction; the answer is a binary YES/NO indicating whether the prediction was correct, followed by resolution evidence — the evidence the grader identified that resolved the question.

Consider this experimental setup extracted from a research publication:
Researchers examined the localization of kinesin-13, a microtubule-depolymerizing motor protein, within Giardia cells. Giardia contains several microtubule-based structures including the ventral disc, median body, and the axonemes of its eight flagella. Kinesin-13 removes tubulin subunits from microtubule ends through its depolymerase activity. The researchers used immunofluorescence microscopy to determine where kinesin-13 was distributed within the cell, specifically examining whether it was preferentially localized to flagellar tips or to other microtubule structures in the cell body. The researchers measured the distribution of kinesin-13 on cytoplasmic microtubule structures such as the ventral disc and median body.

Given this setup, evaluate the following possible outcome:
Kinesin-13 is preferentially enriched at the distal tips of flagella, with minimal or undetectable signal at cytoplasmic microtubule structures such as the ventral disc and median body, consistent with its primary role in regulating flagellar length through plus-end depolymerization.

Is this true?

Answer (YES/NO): NO